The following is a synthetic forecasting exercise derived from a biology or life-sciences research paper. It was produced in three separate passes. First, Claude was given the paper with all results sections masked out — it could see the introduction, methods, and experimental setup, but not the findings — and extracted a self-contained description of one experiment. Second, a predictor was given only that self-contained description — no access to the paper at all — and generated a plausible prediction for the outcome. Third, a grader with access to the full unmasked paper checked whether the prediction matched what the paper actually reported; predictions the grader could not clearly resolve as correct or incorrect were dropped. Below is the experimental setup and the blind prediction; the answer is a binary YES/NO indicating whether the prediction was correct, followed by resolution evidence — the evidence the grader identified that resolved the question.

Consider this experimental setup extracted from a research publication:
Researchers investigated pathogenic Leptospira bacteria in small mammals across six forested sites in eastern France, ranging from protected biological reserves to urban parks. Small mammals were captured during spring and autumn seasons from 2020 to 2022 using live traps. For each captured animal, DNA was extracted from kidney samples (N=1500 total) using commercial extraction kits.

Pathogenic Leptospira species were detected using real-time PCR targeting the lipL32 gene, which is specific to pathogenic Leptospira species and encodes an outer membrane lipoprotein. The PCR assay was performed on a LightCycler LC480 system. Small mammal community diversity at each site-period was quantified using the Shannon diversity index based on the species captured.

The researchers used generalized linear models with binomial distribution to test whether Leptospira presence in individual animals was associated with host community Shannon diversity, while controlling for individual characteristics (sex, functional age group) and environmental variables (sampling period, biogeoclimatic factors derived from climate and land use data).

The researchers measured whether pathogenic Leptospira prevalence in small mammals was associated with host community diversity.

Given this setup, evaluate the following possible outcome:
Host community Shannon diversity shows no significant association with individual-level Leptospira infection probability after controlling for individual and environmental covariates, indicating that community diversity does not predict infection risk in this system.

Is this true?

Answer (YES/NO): YES